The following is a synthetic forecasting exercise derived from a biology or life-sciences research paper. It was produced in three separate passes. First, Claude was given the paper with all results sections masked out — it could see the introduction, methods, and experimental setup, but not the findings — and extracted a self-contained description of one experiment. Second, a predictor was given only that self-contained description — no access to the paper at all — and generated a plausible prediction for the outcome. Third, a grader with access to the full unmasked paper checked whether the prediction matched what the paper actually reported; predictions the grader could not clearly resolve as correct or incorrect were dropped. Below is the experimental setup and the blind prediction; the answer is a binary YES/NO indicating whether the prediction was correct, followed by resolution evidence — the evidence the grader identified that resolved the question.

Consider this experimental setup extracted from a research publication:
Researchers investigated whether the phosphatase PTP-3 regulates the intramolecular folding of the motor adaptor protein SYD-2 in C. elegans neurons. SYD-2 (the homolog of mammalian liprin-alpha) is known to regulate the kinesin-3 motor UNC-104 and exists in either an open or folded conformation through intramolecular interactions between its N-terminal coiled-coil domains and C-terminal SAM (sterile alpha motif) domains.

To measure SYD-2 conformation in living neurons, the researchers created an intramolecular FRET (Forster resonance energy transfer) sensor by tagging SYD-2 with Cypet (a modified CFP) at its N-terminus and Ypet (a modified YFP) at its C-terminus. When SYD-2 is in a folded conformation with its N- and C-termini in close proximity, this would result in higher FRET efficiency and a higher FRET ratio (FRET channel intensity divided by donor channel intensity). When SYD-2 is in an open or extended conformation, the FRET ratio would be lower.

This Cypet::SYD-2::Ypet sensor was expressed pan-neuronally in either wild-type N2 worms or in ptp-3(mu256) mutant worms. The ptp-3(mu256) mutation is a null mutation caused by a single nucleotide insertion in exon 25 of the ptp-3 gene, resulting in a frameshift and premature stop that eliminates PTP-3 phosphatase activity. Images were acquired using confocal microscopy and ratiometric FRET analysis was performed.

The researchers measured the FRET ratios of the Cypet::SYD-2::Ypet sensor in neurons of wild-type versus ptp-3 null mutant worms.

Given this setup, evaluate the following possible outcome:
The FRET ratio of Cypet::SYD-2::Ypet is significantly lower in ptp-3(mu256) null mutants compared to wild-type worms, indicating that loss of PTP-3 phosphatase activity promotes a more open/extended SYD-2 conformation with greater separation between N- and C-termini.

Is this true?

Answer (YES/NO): YES